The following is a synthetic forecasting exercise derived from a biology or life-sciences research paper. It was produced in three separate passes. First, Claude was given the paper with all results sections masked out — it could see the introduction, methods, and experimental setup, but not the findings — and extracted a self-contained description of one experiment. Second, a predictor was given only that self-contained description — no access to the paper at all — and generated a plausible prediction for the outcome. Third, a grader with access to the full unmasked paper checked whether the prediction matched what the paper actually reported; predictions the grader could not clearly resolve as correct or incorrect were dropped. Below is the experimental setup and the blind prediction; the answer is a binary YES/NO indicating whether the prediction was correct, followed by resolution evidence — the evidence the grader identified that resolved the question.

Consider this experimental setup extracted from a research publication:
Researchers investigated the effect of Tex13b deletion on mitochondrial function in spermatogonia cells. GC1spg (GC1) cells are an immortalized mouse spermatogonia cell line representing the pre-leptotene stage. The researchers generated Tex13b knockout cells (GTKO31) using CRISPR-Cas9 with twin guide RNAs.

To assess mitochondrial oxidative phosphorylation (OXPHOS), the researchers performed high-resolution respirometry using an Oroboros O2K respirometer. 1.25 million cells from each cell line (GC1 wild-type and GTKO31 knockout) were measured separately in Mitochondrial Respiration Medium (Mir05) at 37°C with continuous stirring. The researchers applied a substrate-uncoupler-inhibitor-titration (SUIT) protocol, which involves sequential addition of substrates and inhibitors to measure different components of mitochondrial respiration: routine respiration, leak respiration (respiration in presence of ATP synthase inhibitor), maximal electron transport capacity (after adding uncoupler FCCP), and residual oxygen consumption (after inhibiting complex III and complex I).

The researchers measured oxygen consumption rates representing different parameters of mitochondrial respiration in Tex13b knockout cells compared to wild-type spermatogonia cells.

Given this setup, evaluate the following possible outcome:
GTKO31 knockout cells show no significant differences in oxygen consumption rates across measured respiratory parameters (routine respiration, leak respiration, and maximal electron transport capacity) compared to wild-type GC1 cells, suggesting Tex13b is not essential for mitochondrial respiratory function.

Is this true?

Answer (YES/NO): NO